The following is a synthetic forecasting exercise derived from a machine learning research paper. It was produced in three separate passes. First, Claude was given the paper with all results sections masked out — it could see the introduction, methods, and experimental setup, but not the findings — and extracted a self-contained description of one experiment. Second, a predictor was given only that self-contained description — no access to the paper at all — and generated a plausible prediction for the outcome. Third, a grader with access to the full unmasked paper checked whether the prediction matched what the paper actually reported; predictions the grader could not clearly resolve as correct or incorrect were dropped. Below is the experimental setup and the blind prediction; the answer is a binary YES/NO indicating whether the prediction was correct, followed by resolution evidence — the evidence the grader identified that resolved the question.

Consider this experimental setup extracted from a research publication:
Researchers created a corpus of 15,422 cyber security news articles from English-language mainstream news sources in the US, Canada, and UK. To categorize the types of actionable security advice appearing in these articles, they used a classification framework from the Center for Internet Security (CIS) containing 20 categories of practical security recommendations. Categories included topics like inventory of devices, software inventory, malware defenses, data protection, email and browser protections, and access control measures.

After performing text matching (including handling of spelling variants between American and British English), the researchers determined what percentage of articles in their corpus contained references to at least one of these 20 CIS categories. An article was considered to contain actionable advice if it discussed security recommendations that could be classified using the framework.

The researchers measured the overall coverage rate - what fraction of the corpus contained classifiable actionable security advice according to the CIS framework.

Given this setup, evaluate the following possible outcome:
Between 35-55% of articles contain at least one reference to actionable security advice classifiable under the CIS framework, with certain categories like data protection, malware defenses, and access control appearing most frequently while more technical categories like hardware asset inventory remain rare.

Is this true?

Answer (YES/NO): NO